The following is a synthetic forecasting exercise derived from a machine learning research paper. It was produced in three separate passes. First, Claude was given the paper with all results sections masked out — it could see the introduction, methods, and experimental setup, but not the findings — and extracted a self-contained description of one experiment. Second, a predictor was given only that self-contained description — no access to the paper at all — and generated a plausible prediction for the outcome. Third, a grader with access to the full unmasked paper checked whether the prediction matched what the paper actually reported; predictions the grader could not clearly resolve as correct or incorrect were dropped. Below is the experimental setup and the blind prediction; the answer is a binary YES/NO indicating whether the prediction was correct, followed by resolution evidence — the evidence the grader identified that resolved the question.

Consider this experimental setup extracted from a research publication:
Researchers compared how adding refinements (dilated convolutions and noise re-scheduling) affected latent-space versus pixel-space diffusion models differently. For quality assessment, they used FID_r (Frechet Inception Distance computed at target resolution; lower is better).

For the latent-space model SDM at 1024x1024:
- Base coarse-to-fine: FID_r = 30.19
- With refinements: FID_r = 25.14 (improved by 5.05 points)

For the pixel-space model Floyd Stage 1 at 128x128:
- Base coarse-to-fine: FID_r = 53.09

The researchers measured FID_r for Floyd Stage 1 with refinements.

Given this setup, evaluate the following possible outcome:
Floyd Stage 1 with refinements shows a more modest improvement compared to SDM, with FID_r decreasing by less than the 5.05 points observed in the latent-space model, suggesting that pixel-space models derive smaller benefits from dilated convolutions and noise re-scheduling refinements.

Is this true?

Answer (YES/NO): NO